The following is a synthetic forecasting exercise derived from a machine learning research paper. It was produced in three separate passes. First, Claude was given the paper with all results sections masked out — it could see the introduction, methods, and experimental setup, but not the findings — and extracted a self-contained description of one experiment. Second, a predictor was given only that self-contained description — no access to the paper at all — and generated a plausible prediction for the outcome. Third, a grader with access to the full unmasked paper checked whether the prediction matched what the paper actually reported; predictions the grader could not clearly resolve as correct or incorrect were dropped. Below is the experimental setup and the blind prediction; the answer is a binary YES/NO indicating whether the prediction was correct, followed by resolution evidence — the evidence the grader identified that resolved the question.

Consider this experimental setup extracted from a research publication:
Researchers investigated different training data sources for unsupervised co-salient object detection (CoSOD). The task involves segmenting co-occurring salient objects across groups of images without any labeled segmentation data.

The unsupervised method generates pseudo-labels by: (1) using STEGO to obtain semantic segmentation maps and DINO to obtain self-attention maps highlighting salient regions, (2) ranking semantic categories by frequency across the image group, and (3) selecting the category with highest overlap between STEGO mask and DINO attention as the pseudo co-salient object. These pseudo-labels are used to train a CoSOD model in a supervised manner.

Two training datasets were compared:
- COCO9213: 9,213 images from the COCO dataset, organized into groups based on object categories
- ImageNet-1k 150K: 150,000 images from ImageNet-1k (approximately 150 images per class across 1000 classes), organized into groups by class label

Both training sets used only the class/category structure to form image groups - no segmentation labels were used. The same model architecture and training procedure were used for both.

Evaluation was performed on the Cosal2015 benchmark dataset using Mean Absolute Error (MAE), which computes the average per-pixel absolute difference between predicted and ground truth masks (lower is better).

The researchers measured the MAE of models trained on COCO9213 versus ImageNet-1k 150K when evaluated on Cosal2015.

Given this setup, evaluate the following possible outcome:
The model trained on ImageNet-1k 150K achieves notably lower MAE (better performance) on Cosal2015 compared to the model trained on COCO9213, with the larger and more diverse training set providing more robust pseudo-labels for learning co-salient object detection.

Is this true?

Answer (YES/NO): YES